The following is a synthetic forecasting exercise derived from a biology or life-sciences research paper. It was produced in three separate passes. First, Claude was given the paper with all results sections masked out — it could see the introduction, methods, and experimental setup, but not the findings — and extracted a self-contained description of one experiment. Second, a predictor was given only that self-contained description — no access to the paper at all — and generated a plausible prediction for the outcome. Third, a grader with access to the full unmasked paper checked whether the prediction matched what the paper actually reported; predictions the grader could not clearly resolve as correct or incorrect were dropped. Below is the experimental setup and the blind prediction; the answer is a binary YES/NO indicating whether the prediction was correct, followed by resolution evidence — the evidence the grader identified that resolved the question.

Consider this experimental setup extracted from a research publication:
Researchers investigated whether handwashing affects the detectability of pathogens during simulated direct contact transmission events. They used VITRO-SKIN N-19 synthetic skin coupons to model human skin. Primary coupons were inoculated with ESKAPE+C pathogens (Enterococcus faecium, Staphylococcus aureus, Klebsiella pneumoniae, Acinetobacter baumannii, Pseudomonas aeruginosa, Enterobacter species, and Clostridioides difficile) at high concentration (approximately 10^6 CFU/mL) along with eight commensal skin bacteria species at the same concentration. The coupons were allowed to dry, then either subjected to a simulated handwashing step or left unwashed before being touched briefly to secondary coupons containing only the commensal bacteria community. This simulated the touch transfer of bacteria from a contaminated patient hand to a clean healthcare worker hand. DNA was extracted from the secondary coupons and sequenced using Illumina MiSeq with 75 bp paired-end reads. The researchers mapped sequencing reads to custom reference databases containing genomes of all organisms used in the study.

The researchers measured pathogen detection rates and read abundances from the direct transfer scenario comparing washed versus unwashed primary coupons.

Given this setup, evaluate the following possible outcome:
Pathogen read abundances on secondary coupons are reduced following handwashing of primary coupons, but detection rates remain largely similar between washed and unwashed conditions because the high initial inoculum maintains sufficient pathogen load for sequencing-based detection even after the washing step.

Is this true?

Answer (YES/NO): NO